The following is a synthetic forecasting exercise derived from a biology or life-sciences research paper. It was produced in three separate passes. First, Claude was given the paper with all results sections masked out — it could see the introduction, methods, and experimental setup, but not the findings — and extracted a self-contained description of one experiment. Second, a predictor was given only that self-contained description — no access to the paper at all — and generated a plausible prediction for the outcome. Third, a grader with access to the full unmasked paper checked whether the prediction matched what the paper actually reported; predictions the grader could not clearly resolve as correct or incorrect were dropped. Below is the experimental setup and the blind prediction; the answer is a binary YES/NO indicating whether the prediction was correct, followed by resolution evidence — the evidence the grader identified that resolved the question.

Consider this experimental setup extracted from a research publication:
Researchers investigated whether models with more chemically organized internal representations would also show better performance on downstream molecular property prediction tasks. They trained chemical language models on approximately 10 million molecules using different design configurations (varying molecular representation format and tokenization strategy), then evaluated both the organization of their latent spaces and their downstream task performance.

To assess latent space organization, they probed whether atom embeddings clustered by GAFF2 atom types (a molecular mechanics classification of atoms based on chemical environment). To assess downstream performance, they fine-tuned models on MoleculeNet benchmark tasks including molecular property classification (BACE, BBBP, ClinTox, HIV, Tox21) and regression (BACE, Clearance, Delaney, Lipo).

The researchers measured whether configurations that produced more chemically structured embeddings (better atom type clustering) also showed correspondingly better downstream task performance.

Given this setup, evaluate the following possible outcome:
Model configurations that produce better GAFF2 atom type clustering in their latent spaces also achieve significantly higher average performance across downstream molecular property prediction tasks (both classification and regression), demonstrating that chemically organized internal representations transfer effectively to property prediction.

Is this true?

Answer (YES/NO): NO